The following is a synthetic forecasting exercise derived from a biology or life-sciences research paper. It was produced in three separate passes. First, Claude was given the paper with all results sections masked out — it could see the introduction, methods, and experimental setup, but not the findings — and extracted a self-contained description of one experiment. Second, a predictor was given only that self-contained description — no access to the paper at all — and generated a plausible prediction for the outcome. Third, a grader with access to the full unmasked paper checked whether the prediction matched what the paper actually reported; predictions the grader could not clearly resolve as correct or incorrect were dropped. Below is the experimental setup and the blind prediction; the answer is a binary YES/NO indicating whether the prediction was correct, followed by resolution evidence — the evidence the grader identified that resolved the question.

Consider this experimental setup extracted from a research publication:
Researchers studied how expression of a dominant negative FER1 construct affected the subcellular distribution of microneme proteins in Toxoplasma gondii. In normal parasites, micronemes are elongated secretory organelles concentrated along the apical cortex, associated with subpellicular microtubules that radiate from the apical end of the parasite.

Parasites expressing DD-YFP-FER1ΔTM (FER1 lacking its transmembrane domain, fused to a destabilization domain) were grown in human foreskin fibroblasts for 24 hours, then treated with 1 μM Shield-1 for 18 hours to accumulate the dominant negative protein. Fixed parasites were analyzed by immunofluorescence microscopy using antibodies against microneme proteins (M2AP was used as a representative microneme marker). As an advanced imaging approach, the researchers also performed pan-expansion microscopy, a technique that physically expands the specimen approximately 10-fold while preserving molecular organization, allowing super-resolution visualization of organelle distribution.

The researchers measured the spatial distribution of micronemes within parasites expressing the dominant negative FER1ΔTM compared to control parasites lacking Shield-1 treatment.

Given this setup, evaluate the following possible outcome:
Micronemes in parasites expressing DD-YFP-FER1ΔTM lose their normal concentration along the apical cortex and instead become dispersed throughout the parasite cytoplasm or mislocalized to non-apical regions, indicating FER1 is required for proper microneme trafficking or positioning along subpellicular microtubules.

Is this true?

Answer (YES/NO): NO